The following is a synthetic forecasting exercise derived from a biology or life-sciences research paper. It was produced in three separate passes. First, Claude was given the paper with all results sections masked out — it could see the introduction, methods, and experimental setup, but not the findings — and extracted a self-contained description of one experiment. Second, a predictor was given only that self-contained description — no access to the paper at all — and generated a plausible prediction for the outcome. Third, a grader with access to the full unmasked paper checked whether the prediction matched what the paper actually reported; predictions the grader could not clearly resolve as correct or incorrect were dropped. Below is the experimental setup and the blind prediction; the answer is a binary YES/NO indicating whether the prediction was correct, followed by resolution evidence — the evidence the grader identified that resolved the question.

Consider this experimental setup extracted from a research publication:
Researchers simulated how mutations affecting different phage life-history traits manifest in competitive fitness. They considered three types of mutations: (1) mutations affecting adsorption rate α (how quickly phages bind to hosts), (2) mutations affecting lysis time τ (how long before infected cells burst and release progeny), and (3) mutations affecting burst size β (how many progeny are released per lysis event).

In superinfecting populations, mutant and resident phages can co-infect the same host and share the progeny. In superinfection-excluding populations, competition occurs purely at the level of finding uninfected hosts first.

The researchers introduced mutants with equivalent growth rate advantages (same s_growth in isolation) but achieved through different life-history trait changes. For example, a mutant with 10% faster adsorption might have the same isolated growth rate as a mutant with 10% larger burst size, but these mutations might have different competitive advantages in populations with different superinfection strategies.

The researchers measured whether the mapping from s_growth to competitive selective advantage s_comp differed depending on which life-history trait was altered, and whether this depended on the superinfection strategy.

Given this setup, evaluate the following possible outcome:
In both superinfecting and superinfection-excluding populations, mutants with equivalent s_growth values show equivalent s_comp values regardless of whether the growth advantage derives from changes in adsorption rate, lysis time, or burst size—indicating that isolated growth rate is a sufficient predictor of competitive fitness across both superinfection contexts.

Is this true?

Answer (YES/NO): NO